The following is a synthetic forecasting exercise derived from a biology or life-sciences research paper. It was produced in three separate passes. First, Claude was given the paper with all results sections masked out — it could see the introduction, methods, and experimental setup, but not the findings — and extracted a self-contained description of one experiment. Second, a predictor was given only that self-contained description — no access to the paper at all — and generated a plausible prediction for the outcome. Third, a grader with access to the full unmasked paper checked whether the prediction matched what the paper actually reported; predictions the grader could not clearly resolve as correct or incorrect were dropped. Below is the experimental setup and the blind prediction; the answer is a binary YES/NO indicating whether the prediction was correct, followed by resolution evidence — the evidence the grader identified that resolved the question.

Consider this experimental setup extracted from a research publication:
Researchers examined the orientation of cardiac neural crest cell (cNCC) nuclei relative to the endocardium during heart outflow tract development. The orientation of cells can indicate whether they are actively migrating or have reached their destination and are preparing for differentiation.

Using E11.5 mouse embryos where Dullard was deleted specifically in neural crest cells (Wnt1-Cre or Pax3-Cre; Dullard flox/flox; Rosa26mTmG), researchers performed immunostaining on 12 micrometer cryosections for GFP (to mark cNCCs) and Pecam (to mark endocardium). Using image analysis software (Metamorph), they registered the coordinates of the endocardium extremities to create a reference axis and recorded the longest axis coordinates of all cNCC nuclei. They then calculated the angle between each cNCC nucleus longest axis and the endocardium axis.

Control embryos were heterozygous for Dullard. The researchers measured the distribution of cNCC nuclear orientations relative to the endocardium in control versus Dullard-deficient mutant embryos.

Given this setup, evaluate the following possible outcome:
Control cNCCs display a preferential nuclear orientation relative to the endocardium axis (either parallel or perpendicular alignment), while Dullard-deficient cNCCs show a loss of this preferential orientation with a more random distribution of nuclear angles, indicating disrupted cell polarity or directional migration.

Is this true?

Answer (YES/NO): NO